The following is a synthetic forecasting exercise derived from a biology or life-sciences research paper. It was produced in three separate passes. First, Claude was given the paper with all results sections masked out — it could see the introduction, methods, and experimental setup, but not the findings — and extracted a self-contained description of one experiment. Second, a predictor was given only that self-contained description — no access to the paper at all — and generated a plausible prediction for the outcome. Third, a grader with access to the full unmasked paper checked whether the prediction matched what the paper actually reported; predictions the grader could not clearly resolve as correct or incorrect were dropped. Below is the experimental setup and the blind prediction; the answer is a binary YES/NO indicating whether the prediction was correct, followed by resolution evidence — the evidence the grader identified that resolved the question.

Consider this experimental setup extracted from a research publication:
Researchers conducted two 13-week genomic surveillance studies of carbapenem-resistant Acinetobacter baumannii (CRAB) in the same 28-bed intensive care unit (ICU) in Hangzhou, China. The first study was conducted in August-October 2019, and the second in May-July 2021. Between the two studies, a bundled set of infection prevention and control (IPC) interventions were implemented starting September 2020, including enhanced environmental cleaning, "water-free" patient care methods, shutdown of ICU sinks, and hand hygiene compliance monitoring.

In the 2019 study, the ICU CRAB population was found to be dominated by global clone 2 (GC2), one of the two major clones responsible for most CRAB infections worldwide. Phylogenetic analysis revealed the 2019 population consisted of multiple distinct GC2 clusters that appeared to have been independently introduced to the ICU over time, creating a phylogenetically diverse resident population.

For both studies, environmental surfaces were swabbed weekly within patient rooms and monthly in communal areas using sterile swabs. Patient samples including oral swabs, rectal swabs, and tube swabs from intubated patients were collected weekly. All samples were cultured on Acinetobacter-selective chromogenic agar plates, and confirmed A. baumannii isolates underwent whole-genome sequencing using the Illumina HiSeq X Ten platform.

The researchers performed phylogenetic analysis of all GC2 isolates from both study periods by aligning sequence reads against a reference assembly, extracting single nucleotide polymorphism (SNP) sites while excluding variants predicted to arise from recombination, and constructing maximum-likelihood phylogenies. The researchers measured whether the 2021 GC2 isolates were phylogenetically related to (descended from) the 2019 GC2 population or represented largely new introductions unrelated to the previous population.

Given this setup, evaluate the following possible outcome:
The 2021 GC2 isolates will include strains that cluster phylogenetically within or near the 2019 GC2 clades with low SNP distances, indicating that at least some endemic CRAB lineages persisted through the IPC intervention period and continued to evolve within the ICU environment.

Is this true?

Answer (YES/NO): YES